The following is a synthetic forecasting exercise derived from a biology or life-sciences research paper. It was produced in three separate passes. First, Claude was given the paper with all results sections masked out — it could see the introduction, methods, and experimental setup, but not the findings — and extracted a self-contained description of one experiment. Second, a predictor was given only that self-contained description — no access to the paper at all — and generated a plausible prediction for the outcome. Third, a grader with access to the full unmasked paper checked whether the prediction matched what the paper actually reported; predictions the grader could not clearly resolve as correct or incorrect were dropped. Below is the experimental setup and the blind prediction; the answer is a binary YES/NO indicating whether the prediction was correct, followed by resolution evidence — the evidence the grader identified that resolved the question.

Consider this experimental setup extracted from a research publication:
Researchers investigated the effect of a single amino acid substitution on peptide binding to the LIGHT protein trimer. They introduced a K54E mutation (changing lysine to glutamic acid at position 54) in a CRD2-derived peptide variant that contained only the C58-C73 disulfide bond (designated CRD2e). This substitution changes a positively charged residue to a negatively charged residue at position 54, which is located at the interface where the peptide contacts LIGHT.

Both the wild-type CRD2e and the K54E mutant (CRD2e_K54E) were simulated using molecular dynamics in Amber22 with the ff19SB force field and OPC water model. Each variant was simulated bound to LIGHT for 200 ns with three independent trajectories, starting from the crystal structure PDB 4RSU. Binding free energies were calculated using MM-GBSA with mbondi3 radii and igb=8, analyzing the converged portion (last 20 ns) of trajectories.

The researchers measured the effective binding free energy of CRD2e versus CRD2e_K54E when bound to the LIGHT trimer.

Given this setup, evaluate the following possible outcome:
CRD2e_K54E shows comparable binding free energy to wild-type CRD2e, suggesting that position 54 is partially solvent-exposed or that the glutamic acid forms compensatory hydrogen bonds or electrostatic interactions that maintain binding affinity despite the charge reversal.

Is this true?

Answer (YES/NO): NO